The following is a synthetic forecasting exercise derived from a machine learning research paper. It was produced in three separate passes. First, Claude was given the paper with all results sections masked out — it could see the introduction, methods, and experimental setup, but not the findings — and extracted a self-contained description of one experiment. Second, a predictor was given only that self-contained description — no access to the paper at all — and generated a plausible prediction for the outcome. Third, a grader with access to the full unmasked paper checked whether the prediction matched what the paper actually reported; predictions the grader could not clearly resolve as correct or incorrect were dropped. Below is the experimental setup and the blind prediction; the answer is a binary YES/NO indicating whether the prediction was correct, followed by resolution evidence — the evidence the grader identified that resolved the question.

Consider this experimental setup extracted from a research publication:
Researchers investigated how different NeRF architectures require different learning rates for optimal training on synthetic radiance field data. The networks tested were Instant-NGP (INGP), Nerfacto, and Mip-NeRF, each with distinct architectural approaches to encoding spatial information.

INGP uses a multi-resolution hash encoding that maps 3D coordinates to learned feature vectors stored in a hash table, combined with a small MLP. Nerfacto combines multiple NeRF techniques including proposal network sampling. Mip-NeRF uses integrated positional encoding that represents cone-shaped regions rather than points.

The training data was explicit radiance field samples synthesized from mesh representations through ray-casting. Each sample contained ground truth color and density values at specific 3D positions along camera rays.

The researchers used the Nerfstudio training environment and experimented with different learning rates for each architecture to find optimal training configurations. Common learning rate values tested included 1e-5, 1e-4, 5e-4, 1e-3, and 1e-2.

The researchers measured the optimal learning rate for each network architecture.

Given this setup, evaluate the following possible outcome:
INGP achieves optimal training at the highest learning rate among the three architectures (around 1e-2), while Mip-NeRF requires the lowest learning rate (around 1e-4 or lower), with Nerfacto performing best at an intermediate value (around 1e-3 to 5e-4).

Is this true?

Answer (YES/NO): NO